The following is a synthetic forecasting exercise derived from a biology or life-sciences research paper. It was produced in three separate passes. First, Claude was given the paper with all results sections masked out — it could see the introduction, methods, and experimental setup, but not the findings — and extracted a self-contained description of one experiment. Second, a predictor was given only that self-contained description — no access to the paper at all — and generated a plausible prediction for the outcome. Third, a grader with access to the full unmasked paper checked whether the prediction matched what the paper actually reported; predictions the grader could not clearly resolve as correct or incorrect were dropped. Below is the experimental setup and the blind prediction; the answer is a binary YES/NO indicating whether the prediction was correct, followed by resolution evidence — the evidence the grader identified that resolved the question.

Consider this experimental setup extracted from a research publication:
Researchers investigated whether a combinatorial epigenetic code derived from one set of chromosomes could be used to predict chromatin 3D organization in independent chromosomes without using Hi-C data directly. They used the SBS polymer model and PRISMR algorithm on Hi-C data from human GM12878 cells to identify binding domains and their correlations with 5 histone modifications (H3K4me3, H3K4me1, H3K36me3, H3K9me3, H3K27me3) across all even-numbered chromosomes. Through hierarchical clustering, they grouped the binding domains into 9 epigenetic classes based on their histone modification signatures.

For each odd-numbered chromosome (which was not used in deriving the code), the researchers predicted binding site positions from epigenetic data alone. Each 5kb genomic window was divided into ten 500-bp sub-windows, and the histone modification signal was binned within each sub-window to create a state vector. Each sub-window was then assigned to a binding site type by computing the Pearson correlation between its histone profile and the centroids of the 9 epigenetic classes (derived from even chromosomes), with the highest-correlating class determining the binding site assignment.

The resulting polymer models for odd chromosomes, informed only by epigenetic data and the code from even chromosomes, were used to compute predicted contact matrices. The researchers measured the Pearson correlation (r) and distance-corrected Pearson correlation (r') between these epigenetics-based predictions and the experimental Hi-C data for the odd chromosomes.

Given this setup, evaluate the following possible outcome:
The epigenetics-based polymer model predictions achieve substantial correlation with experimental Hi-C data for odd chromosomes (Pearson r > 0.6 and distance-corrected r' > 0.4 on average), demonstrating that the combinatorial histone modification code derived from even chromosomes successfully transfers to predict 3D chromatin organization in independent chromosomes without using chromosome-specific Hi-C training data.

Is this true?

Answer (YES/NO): YES